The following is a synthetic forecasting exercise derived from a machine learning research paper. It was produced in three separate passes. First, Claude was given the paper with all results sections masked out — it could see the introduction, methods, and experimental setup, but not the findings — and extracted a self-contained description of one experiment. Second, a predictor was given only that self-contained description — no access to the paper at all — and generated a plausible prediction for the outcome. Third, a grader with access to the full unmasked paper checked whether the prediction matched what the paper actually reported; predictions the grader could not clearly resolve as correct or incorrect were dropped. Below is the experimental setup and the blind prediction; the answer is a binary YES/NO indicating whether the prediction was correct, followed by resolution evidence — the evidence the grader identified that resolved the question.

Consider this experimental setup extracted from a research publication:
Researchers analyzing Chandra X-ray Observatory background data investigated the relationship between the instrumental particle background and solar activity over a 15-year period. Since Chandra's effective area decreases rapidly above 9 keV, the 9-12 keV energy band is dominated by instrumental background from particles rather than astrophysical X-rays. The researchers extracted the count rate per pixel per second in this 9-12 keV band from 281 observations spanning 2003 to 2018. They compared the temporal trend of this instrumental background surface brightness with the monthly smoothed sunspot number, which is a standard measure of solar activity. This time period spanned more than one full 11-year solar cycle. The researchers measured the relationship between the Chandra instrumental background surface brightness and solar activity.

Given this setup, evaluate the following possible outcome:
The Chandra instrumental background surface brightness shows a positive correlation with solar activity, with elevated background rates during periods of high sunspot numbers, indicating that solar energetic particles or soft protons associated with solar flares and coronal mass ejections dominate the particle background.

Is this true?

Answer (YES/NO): NO